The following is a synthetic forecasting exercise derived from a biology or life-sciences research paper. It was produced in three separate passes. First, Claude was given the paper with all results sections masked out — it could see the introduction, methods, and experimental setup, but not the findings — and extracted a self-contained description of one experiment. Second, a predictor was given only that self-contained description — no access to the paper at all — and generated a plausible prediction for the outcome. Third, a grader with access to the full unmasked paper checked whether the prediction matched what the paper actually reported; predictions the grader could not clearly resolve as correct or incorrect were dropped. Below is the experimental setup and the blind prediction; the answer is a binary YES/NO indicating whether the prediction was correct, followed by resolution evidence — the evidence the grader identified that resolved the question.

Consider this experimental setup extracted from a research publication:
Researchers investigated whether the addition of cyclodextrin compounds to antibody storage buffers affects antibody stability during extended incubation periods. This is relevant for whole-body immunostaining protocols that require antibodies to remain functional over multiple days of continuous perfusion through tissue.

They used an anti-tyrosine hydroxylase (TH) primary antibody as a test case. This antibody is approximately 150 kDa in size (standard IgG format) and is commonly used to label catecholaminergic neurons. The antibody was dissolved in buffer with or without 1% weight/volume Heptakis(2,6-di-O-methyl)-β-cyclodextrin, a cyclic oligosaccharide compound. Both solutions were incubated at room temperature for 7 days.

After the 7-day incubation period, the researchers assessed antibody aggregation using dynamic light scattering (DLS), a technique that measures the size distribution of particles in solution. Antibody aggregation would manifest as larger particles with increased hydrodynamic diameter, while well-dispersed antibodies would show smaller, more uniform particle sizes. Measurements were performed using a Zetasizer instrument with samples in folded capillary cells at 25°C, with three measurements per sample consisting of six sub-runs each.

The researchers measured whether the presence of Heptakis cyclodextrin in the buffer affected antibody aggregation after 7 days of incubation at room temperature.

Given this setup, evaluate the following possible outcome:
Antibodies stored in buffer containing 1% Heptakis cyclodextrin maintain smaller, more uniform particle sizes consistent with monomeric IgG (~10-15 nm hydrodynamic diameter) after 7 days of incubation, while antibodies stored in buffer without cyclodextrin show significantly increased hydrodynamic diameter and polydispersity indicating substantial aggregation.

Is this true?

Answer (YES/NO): YES